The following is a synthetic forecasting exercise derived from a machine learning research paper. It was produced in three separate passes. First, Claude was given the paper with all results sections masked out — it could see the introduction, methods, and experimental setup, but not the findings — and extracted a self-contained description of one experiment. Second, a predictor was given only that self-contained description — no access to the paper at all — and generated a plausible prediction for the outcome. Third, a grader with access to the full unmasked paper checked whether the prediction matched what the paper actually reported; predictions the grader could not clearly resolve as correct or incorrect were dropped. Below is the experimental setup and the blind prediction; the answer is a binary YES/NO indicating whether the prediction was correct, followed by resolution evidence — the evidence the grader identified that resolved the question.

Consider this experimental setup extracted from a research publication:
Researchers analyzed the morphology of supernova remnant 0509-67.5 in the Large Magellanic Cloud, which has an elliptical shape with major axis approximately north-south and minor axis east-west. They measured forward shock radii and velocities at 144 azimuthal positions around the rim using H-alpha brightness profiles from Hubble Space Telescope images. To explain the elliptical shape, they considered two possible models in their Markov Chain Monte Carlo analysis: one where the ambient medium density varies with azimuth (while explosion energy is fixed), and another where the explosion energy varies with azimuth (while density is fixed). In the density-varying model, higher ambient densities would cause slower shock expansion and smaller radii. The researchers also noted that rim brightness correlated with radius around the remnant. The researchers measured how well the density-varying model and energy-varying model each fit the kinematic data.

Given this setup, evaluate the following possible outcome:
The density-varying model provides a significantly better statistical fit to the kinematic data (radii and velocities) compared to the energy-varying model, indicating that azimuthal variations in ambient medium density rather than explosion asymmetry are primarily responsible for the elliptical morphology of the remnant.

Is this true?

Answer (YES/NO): NO